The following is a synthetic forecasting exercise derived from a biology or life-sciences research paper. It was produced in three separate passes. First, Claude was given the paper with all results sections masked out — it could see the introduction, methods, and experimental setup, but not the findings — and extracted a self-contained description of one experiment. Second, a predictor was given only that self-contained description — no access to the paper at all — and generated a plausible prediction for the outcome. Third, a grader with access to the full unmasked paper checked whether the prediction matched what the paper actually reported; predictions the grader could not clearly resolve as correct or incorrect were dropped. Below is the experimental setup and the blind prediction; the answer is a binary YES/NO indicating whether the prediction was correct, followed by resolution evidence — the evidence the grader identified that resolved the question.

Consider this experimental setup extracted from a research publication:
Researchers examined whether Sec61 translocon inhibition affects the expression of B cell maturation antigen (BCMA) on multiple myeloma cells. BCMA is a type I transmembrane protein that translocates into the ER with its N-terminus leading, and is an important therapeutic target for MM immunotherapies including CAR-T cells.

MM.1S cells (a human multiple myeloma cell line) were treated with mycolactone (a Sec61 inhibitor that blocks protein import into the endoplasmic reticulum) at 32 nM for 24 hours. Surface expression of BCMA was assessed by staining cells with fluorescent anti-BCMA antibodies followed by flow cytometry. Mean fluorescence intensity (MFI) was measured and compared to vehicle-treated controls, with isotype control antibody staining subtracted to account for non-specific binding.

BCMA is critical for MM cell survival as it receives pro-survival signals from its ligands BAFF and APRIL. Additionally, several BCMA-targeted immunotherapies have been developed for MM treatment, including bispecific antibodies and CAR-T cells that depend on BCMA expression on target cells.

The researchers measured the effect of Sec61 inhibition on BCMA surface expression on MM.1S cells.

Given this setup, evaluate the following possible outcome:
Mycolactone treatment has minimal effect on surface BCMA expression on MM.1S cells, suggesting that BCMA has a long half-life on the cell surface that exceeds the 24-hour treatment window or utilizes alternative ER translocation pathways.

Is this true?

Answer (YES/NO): NO